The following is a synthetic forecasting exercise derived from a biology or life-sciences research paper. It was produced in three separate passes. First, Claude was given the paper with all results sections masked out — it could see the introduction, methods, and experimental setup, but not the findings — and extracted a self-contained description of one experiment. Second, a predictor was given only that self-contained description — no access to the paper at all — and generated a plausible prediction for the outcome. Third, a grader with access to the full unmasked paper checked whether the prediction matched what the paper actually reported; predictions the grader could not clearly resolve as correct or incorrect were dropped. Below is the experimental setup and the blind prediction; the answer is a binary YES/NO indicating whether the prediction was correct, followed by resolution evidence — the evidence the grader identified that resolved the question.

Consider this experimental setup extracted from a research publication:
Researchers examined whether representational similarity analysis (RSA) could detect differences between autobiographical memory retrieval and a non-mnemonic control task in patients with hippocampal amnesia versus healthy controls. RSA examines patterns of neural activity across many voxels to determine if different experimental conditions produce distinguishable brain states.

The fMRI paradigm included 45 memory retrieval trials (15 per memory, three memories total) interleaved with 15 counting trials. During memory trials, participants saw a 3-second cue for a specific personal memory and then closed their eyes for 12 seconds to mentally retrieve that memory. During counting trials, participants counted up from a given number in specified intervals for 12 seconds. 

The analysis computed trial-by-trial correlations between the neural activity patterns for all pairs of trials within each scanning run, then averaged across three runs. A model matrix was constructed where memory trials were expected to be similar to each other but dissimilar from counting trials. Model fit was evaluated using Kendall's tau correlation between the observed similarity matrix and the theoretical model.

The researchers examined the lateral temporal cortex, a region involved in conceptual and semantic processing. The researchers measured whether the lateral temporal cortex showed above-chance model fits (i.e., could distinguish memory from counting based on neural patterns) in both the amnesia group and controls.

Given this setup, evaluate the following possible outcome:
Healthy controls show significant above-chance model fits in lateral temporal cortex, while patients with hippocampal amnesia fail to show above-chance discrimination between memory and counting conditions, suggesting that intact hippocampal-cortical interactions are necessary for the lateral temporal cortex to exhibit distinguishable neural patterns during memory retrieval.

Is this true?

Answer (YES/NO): NO